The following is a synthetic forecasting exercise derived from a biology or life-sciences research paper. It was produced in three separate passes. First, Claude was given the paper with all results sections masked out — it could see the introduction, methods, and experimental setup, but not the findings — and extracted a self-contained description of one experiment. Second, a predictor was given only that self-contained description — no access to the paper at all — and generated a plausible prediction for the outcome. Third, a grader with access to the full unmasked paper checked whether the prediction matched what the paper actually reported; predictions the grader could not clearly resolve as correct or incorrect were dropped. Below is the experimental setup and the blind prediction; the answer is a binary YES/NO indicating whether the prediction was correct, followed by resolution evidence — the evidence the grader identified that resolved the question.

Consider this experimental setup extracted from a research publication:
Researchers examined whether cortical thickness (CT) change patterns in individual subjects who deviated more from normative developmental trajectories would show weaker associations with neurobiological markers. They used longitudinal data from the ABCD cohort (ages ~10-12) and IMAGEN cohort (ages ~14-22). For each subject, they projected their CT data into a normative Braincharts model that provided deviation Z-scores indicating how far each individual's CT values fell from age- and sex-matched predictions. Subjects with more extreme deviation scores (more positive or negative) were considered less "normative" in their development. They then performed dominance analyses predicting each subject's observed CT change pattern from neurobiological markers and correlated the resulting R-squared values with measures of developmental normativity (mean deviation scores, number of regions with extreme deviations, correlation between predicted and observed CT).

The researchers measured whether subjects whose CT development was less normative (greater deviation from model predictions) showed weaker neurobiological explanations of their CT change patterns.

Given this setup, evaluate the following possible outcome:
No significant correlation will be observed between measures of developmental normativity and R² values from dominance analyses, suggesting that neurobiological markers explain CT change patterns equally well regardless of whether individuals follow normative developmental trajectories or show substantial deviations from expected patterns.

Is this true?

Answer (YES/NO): NO